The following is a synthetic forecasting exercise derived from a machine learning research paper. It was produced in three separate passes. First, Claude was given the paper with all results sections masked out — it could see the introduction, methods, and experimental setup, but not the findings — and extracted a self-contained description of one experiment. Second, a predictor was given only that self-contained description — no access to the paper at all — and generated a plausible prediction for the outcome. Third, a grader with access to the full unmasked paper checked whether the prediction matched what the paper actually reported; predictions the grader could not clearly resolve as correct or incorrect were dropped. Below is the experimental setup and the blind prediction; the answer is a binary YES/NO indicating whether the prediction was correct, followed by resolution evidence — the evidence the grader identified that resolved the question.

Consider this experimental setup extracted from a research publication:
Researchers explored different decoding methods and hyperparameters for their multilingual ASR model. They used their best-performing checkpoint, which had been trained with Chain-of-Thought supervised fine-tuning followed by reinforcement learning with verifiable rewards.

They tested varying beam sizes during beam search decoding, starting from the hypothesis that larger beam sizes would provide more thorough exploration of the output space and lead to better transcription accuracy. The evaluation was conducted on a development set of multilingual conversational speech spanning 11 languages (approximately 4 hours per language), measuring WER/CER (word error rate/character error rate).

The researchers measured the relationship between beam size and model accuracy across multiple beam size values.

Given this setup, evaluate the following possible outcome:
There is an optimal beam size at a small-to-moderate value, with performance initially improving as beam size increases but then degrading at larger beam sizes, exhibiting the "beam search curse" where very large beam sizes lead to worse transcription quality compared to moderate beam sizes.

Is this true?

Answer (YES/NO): NO